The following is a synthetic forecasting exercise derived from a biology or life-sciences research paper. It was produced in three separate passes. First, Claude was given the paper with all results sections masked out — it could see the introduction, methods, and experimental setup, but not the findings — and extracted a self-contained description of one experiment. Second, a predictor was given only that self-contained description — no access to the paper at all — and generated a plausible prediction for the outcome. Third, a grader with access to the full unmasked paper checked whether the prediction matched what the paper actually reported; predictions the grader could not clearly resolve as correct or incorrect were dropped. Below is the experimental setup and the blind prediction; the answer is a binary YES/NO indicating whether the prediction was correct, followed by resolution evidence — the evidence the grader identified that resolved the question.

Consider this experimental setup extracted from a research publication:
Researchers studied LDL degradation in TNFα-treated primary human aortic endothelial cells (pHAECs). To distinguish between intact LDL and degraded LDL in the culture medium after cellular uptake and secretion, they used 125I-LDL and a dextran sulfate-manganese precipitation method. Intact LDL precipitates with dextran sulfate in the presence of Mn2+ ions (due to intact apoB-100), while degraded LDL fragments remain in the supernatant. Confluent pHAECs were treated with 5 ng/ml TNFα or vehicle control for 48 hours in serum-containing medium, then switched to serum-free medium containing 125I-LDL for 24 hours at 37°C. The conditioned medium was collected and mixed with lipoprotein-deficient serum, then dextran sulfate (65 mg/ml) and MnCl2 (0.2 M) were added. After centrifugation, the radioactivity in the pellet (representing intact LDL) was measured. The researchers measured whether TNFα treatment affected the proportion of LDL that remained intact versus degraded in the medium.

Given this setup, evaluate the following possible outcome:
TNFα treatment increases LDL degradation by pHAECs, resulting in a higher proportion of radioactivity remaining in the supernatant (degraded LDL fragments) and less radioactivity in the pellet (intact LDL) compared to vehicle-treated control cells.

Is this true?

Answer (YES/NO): NO